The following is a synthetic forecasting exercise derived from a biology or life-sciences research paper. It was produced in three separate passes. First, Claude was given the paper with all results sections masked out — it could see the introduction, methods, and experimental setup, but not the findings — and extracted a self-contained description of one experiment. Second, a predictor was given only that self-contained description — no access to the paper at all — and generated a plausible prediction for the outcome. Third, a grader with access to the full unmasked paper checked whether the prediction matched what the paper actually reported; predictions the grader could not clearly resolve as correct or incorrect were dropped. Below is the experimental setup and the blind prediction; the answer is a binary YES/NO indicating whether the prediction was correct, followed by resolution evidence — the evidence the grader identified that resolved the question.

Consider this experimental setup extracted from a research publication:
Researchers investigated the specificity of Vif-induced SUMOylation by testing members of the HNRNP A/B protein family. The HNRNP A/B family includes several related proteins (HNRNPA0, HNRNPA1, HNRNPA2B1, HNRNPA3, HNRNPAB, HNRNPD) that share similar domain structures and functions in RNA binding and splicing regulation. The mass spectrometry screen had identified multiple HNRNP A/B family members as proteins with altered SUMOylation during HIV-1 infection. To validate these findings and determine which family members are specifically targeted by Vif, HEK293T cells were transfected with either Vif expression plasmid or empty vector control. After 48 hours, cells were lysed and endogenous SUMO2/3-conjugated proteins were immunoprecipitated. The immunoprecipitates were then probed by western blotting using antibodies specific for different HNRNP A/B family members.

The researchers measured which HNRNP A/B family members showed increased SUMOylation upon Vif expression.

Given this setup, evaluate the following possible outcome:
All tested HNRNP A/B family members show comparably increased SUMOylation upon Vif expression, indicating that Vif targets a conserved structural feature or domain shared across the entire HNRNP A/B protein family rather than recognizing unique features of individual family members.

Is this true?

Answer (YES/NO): YES